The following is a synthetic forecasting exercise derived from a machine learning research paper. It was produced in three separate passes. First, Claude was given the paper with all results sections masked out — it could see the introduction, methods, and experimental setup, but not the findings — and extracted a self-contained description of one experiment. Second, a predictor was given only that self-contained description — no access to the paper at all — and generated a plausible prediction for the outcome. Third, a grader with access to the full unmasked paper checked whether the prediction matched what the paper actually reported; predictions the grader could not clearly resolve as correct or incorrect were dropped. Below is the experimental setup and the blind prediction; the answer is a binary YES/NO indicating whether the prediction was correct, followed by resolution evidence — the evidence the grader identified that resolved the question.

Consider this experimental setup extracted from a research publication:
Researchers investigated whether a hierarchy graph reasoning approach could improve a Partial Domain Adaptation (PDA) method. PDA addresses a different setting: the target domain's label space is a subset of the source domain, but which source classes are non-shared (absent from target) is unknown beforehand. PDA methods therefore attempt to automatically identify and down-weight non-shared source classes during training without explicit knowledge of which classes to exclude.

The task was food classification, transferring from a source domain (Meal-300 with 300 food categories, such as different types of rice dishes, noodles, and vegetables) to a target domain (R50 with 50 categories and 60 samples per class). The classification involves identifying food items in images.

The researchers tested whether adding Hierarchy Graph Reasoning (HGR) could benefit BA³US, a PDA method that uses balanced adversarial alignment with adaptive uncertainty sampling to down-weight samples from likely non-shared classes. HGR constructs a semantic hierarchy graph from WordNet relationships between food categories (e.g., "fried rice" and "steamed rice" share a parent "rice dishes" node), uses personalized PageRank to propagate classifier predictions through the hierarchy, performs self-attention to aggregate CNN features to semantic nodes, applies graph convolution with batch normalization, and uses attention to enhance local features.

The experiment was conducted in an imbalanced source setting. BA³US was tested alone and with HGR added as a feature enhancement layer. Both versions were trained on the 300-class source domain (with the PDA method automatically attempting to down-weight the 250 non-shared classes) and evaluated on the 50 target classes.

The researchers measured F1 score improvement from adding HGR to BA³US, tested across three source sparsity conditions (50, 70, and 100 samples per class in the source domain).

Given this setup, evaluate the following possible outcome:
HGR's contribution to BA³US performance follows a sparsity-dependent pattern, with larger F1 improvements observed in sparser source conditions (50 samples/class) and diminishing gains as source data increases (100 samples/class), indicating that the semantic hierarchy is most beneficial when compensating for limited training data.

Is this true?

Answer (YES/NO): NO